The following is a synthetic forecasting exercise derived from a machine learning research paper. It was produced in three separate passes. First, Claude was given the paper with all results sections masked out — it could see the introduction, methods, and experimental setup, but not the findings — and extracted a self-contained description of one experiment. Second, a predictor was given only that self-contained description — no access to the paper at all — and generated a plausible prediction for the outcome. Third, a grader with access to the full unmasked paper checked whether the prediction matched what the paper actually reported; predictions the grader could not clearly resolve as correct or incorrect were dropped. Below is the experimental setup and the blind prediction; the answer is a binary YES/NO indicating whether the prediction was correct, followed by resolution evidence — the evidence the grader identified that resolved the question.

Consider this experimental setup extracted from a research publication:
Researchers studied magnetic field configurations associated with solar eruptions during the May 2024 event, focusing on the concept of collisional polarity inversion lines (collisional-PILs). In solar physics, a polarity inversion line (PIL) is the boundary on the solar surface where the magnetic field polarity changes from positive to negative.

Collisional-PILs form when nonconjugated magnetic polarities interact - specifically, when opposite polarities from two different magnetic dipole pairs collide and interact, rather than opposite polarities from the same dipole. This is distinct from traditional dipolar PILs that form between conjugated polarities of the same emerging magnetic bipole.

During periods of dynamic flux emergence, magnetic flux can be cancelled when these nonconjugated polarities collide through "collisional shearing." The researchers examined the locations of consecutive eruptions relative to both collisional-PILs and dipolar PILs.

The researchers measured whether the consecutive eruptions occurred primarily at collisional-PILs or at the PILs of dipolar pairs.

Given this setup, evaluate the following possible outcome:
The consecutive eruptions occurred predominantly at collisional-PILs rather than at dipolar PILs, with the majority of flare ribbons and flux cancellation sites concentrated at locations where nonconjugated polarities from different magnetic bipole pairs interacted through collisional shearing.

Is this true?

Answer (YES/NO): YES